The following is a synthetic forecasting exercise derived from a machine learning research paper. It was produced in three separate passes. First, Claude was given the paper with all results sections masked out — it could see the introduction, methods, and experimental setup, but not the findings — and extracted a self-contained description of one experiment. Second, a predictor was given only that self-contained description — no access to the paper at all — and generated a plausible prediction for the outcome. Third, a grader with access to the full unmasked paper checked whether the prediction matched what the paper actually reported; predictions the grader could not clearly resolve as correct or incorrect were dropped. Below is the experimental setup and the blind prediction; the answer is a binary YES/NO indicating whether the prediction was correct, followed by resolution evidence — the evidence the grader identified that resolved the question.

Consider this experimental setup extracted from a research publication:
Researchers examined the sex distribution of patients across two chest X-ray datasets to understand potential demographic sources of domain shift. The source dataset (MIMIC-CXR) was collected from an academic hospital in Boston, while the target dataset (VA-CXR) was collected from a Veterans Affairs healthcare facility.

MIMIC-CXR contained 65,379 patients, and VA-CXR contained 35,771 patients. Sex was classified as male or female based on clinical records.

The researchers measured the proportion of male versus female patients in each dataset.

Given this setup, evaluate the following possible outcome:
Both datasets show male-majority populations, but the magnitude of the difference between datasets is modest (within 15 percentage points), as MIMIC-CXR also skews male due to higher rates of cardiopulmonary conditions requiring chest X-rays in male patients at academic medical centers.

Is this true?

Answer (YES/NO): NO